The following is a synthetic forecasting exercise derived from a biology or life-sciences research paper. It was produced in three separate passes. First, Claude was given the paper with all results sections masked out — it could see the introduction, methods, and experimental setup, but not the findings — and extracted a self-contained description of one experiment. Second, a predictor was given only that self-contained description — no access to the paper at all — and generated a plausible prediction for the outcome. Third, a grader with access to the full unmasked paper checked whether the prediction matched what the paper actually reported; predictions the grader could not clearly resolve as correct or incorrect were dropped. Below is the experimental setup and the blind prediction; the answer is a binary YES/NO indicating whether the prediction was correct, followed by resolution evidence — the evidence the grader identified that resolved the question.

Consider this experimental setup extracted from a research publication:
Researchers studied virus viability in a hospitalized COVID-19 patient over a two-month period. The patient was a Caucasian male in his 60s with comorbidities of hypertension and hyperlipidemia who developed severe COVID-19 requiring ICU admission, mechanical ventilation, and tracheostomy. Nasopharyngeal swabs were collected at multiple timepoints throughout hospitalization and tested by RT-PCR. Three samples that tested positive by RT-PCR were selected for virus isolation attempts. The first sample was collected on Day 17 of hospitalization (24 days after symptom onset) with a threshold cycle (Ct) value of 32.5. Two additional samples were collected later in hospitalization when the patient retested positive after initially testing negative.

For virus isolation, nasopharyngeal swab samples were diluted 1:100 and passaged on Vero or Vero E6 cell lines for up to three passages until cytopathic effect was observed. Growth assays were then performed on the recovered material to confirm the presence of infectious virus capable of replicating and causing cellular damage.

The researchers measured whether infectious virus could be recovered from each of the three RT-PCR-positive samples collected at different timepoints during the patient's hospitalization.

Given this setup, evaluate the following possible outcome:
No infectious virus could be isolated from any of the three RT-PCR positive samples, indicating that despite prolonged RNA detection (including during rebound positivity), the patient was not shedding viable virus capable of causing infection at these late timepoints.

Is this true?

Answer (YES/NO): NO